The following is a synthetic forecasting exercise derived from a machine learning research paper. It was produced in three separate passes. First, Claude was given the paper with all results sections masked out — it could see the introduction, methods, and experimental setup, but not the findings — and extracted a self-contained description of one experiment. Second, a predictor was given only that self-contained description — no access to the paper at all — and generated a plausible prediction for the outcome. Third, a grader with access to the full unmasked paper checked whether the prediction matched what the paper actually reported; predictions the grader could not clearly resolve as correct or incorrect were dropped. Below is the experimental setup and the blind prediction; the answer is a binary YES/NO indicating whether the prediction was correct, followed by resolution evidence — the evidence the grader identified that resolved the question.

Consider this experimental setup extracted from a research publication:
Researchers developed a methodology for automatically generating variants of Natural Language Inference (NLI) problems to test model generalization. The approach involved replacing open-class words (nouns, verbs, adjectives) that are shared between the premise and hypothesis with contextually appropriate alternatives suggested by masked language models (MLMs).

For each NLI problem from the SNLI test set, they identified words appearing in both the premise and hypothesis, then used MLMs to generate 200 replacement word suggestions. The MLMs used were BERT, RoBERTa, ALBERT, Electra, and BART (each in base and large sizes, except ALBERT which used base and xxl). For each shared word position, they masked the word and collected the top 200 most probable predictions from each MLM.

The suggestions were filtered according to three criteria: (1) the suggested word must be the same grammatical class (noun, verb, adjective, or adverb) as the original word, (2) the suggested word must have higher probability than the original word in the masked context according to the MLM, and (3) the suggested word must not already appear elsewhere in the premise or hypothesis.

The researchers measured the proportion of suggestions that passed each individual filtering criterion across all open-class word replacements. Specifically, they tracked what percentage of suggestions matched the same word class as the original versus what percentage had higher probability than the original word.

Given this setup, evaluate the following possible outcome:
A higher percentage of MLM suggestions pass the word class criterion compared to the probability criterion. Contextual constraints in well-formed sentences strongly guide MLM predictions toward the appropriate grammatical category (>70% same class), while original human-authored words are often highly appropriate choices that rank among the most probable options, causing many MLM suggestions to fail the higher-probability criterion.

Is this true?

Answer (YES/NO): NO